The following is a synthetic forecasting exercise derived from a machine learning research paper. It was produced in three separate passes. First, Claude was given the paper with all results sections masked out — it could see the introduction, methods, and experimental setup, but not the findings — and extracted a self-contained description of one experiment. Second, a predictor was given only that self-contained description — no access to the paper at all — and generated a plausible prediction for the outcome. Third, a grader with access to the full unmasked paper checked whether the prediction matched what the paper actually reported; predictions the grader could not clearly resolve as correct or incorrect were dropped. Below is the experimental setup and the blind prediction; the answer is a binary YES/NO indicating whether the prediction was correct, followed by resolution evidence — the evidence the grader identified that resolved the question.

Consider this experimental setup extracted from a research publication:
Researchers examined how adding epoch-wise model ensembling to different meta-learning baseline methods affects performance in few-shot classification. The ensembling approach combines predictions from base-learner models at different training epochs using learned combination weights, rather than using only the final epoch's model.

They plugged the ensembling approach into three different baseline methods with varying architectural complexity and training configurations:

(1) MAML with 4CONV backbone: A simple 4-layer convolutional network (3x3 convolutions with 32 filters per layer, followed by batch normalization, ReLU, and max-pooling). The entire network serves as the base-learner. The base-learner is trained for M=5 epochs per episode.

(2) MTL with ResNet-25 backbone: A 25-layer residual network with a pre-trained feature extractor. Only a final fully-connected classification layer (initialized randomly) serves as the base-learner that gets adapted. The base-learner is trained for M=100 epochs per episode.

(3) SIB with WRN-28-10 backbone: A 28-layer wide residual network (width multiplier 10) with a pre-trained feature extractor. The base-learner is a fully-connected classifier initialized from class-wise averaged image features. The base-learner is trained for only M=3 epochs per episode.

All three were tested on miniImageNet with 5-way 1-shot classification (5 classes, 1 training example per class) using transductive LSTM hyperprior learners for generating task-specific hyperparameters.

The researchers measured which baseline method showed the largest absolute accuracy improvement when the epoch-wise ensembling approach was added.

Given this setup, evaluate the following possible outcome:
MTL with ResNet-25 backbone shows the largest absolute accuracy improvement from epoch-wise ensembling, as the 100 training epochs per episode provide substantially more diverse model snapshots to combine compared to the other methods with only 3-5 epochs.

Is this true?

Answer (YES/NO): NO